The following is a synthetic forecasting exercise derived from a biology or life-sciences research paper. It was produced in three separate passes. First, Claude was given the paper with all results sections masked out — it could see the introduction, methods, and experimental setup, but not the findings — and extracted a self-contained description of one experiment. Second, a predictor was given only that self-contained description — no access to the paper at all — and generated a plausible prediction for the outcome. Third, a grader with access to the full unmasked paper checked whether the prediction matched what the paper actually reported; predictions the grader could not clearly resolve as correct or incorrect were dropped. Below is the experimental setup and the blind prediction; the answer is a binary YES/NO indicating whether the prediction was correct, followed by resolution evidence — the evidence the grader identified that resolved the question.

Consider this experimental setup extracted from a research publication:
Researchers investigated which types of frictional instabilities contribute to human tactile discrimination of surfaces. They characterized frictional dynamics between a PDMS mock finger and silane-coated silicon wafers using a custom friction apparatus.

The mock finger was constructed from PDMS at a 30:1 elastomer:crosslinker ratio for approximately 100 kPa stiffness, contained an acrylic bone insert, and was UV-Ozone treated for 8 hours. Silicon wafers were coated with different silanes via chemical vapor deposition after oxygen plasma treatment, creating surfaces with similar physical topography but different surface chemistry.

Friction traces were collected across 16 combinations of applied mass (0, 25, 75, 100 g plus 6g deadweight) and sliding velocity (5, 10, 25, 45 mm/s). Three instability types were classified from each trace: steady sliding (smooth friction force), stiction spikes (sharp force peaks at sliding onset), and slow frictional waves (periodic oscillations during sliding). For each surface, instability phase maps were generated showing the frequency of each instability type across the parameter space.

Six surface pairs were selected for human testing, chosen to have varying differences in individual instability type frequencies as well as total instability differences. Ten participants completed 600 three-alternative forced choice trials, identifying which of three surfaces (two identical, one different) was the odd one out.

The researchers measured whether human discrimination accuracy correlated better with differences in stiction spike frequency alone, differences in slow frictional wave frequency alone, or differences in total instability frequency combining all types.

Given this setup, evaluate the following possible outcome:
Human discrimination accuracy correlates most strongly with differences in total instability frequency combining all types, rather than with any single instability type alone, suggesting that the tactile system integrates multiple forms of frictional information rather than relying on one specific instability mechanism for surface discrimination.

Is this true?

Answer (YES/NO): NO